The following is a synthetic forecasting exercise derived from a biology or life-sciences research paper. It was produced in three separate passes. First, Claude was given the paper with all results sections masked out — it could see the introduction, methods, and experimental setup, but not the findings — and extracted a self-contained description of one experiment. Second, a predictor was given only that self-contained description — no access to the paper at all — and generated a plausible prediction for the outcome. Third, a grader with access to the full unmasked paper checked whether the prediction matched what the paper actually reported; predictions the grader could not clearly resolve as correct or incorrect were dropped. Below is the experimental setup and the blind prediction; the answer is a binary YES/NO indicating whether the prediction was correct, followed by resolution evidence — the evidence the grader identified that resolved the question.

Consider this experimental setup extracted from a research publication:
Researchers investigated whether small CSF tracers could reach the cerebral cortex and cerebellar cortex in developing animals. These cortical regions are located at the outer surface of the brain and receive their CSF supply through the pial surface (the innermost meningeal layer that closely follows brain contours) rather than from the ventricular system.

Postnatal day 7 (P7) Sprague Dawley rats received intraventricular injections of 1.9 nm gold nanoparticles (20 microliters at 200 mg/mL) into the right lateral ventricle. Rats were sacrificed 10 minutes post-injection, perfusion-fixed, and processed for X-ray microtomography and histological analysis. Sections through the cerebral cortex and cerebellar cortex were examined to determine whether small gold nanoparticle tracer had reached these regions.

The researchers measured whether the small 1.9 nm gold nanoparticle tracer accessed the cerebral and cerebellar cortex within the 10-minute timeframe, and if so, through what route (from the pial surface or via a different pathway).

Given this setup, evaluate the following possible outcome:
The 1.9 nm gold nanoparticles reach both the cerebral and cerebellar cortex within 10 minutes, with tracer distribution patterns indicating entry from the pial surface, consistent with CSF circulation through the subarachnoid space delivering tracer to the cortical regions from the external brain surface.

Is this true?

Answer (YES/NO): YES